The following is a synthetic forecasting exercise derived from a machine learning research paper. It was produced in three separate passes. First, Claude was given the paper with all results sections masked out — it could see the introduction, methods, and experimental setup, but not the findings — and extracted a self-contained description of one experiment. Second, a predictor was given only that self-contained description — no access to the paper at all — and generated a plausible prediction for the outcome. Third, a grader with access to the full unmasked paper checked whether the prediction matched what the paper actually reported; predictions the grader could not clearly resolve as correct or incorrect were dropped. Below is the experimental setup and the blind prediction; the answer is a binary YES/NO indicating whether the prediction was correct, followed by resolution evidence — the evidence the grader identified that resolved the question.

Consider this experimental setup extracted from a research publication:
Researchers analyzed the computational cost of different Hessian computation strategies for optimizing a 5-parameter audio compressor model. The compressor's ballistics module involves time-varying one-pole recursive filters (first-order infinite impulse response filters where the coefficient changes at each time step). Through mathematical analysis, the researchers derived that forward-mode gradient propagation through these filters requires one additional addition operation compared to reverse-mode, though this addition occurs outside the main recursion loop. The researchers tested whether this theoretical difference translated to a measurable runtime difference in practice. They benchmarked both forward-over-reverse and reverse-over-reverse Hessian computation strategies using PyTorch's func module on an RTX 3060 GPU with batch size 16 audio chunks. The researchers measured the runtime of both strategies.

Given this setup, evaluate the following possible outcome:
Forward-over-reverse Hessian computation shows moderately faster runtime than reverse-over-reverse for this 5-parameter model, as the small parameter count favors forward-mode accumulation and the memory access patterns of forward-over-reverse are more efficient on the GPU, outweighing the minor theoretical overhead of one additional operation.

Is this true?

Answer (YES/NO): NO